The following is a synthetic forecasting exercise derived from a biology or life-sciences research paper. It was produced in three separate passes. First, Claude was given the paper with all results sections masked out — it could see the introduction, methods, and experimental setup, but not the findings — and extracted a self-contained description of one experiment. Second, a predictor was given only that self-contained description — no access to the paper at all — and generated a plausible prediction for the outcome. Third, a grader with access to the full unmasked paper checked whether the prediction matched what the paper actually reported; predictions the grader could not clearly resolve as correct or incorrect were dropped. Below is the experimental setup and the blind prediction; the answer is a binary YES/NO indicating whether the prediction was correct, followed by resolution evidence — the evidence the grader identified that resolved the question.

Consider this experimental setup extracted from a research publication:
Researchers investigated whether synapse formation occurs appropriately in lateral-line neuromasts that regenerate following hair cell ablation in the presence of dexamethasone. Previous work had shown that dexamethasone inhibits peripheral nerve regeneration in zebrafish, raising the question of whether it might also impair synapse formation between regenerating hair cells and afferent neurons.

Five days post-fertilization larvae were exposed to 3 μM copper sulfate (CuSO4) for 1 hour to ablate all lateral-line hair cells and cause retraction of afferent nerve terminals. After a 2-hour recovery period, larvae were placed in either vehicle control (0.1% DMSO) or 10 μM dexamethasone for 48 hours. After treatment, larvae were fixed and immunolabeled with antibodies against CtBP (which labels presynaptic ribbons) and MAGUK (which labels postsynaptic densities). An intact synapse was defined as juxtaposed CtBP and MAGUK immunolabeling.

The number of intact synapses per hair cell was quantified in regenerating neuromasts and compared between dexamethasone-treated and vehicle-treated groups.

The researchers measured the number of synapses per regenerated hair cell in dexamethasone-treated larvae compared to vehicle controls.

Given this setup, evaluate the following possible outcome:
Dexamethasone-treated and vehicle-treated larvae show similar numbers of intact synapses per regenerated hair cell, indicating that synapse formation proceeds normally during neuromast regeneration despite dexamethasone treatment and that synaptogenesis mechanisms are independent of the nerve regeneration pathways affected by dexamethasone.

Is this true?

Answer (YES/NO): YES